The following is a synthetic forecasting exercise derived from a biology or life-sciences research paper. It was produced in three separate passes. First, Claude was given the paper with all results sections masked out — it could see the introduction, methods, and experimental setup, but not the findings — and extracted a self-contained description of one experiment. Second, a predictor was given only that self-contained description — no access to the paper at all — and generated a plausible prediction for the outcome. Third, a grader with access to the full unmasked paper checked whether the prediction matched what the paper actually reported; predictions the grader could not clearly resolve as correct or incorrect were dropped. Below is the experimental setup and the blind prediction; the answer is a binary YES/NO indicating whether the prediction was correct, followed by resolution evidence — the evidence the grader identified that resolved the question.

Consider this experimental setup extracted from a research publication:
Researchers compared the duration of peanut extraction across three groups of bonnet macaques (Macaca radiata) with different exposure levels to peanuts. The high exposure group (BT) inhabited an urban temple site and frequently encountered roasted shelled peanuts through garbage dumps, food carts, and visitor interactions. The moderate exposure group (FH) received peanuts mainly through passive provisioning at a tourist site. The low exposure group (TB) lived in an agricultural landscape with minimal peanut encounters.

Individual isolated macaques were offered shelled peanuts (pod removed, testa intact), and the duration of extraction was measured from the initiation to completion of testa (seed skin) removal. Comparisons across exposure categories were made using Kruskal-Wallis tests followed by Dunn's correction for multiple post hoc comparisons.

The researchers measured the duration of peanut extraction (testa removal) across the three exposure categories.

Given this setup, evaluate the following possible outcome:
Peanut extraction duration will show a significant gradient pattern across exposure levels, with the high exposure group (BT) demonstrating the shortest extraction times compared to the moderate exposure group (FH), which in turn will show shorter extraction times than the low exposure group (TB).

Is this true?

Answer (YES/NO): NO